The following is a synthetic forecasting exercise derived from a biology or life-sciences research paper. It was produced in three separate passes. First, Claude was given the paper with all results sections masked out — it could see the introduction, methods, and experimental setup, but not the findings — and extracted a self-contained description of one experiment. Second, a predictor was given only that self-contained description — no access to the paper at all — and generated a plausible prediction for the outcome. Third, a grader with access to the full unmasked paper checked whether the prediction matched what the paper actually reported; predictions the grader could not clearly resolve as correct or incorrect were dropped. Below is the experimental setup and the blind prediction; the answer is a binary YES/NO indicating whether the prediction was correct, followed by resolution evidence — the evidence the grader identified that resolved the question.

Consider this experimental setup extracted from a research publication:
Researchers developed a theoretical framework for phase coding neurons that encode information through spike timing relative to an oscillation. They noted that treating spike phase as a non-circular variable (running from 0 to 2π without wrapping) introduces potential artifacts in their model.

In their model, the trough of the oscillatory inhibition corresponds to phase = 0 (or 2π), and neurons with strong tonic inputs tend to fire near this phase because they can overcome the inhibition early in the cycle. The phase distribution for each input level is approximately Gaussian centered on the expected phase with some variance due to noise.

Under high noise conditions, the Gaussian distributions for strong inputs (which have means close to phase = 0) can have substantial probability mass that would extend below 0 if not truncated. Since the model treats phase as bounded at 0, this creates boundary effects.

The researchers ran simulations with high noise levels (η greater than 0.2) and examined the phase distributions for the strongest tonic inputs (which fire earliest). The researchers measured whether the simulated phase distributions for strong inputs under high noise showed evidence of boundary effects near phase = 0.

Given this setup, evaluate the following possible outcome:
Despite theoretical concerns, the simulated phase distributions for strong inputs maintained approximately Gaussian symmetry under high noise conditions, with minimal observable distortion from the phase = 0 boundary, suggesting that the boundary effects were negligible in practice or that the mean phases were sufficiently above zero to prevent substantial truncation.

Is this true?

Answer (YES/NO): NO